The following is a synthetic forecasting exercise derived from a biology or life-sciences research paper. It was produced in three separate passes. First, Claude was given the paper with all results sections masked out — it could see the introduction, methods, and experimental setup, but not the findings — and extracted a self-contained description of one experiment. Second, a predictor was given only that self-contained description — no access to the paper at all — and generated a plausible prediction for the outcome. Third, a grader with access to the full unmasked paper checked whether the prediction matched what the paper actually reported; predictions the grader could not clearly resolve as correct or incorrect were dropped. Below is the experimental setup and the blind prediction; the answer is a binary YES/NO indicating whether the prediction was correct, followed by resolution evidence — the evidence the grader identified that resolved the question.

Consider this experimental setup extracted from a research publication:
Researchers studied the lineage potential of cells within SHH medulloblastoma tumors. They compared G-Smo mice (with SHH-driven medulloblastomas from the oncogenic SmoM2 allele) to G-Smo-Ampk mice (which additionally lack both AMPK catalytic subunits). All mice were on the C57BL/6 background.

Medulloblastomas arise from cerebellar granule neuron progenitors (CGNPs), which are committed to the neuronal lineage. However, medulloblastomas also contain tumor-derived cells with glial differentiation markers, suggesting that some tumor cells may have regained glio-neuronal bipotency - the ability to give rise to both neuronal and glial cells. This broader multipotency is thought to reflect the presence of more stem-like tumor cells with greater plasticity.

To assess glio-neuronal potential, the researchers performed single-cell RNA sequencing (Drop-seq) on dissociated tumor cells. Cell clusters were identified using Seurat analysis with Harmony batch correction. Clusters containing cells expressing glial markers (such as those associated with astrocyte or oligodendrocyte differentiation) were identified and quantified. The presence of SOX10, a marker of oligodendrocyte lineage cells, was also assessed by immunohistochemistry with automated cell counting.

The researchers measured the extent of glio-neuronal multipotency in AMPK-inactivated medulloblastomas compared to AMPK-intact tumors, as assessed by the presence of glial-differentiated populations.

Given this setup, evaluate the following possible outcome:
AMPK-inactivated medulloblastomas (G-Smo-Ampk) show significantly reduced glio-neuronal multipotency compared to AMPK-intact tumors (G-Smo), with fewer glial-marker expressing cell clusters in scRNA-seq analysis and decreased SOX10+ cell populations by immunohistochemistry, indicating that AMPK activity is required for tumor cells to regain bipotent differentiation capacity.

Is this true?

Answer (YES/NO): NO